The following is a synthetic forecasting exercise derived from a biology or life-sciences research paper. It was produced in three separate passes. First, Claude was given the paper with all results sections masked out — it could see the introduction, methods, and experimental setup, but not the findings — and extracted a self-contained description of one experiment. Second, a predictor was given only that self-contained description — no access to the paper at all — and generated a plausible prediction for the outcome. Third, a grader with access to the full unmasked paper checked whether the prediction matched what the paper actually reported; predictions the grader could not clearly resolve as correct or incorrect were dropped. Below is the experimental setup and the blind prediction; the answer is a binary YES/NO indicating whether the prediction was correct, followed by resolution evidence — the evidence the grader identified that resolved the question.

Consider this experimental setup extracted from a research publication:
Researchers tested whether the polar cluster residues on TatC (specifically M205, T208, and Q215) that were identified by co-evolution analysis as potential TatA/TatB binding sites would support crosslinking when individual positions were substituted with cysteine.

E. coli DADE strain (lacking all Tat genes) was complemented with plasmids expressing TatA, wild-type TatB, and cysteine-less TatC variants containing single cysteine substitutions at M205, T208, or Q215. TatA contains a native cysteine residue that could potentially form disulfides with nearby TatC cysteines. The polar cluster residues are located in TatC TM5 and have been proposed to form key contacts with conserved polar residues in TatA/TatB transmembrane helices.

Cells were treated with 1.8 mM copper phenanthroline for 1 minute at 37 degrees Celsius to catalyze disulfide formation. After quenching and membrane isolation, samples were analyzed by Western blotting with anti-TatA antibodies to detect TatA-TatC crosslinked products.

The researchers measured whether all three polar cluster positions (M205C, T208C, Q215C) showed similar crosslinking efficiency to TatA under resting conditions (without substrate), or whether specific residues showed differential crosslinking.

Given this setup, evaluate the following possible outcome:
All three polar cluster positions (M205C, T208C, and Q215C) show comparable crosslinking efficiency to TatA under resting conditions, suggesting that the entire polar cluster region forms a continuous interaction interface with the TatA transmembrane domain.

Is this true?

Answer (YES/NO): NO